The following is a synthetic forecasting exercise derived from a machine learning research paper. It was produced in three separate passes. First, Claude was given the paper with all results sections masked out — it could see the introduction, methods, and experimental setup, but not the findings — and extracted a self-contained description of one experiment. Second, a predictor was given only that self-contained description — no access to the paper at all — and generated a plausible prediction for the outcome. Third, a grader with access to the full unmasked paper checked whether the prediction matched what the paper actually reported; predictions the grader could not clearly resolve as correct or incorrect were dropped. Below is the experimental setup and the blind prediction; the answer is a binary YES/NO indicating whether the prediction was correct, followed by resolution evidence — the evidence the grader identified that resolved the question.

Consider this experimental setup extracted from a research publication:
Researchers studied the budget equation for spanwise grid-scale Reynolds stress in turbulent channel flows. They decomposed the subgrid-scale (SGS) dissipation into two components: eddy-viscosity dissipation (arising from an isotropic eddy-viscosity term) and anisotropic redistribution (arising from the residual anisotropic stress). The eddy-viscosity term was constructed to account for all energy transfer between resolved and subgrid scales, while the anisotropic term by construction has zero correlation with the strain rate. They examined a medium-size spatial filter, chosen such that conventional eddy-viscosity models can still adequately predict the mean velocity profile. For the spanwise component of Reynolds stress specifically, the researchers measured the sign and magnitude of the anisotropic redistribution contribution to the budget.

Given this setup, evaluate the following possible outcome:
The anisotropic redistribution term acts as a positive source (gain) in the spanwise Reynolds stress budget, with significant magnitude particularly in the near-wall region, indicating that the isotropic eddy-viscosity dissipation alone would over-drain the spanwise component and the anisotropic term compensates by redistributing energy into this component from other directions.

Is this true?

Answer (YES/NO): NO